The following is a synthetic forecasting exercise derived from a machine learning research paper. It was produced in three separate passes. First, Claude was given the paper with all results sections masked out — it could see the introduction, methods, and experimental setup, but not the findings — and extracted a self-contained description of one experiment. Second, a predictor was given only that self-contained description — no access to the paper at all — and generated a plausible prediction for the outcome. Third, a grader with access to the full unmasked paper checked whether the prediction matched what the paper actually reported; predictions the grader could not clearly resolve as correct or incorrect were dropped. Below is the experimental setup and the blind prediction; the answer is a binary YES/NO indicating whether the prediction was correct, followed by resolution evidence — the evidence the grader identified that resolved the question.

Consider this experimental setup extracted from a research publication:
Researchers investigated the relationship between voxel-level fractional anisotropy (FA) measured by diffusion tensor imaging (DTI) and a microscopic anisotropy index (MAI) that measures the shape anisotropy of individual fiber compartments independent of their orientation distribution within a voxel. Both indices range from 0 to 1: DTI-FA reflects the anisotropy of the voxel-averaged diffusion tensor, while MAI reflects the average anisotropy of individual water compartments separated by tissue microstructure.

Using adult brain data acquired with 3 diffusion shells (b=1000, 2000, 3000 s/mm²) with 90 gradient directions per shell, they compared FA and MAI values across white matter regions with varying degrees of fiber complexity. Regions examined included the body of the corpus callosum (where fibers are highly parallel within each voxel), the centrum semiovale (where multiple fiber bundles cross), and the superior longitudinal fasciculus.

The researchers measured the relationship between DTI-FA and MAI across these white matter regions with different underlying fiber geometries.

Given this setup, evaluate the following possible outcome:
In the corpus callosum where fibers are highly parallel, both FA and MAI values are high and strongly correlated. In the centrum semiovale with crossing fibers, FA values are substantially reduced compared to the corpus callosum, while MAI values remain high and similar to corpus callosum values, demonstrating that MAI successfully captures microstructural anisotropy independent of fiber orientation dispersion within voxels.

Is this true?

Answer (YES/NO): YES